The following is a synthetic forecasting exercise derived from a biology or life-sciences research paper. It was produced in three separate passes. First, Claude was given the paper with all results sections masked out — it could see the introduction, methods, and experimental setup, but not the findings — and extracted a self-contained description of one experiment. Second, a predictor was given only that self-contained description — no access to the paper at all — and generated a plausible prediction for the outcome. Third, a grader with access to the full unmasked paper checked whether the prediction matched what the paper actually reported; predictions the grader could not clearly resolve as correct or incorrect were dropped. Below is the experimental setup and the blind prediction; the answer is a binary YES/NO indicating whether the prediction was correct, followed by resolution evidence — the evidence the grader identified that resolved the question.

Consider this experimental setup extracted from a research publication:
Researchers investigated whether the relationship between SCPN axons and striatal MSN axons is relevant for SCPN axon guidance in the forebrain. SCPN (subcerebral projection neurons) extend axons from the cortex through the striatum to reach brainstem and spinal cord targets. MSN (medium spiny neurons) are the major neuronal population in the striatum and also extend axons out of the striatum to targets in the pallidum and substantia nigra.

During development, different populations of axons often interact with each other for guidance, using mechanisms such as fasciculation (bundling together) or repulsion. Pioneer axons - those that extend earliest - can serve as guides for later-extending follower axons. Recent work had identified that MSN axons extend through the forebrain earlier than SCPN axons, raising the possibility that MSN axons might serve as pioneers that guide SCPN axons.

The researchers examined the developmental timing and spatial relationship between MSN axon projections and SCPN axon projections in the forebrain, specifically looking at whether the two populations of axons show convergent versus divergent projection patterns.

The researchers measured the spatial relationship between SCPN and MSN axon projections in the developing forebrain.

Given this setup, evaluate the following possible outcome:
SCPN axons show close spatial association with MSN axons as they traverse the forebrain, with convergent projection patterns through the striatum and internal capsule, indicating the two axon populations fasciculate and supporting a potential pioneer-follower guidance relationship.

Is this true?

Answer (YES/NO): YES